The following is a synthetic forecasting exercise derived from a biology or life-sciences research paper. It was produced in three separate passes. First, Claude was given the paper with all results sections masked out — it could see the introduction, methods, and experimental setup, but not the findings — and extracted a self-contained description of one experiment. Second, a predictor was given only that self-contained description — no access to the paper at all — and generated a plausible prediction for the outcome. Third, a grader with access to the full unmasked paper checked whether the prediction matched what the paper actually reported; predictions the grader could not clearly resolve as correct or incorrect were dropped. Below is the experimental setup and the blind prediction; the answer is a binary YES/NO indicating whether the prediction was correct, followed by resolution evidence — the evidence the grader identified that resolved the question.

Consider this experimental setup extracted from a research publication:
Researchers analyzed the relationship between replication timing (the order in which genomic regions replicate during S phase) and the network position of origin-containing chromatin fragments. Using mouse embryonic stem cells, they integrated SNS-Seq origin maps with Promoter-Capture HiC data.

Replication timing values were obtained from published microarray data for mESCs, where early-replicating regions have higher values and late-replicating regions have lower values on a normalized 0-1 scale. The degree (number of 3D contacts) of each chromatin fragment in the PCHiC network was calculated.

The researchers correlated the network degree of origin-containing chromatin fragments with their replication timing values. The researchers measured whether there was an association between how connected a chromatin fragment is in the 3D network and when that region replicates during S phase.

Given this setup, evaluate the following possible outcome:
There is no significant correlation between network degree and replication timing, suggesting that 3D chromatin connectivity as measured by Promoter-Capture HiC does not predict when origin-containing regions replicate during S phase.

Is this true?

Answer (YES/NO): NO